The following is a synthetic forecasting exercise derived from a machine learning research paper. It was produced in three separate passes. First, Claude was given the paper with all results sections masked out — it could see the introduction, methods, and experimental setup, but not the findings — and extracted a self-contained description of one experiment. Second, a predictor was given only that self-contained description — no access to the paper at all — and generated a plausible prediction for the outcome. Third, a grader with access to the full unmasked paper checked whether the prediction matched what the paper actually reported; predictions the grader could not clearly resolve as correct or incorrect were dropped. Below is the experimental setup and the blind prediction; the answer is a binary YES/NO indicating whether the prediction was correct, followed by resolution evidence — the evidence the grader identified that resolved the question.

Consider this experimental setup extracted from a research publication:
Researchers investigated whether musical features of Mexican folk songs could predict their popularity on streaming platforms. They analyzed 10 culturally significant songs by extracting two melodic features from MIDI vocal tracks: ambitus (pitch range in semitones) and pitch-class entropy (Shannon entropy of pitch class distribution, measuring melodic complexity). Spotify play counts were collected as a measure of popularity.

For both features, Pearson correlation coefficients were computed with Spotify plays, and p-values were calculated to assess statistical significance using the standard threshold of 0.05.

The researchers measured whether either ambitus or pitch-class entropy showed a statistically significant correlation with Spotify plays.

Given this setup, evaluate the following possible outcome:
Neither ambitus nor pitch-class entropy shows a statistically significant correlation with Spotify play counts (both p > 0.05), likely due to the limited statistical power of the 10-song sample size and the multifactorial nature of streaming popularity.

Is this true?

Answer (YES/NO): YES